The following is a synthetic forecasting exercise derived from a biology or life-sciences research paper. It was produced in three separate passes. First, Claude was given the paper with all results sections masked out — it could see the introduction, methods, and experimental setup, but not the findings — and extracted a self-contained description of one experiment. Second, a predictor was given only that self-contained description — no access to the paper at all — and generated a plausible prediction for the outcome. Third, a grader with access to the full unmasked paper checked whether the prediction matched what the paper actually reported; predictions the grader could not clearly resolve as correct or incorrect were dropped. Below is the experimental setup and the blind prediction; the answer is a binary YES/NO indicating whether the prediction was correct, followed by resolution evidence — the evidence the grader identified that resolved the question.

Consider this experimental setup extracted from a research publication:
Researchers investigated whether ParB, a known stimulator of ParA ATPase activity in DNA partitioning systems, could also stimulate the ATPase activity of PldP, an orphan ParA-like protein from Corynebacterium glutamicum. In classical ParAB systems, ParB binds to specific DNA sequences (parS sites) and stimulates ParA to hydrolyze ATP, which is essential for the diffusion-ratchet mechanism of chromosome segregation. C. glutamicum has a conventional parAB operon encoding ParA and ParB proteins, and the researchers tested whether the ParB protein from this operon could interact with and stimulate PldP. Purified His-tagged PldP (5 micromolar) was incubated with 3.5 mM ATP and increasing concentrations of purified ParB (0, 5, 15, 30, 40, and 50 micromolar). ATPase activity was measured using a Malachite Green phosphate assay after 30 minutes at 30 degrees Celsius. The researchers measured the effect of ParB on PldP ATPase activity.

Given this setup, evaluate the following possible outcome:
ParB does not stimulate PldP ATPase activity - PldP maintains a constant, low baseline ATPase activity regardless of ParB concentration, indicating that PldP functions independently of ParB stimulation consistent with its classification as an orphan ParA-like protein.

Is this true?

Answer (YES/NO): YES